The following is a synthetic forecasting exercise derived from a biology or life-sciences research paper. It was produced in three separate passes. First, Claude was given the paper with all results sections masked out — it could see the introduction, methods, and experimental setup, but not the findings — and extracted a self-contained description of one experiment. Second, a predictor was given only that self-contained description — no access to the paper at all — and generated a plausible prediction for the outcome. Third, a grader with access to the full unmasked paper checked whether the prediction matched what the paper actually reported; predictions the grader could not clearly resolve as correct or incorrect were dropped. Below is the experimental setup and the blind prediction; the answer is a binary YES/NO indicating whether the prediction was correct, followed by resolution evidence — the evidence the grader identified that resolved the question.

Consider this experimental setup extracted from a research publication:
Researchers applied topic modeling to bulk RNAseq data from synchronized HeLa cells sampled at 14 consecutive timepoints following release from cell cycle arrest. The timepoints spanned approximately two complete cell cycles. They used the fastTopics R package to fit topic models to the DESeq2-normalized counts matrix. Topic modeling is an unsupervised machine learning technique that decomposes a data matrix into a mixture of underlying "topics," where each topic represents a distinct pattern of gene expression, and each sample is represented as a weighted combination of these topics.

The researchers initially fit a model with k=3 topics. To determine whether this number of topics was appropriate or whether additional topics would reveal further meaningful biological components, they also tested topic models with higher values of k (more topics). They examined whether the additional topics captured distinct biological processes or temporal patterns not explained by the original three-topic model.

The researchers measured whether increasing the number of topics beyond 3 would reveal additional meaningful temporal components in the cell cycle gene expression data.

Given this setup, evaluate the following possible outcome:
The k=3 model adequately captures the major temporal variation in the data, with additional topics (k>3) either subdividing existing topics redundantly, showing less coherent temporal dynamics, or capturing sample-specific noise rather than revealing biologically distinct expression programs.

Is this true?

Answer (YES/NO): YES